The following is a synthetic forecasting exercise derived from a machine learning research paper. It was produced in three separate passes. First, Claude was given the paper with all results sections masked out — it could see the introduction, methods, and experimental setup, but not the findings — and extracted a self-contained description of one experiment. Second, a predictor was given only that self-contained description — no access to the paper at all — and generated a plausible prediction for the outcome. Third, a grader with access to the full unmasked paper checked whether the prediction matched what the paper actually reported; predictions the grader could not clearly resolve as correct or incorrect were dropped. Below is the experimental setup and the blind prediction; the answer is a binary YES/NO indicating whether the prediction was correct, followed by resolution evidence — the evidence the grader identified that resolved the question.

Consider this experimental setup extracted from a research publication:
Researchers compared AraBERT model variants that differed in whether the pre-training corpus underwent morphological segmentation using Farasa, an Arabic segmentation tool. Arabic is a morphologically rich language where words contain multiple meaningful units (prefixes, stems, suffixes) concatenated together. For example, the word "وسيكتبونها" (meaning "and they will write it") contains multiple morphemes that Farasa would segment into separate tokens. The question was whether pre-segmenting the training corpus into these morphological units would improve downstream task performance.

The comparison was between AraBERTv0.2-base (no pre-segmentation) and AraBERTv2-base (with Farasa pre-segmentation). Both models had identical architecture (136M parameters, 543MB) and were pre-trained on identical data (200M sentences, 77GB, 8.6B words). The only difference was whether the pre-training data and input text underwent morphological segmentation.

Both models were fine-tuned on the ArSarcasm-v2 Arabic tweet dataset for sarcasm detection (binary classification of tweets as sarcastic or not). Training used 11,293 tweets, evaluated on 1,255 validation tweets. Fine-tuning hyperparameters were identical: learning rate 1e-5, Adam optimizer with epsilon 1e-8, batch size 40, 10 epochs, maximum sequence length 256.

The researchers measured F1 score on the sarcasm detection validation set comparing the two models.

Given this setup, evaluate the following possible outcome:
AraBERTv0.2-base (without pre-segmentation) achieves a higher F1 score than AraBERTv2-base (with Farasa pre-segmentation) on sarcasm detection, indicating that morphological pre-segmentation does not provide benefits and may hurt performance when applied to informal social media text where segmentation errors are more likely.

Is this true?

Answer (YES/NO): NO